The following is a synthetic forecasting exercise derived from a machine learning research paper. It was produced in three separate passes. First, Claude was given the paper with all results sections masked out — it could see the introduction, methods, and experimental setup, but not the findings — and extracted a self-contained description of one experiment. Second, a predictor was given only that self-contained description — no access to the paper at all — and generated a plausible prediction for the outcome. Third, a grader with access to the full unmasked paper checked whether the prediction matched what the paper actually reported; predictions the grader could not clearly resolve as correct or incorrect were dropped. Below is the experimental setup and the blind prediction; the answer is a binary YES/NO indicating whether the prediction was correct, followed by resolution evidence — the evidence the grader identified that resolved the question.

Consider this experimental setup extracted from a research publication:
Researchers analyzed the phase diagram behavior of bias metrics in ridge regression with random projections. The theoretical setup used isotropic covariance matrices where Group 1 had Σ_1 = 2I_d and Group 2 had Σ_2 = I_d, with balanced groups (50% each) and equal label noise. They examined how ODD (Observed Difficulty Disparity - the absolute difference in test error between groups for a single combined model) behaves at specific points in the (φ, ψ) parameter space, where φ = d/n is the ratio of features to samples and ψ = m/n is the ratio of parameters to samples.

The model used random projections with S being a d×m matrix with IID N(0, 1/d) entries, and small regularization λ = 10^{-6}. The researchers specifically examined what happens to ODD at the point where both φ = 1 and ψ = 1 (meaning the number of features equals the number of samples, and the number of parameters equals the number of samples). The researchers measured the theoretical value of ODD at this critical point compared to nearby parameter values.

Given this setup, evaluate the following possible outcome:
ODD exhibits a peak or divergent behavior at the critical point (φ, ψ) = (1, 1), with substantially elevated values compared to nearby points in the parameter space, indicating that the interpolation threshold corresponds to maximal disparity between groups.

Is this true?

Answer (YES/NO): YES